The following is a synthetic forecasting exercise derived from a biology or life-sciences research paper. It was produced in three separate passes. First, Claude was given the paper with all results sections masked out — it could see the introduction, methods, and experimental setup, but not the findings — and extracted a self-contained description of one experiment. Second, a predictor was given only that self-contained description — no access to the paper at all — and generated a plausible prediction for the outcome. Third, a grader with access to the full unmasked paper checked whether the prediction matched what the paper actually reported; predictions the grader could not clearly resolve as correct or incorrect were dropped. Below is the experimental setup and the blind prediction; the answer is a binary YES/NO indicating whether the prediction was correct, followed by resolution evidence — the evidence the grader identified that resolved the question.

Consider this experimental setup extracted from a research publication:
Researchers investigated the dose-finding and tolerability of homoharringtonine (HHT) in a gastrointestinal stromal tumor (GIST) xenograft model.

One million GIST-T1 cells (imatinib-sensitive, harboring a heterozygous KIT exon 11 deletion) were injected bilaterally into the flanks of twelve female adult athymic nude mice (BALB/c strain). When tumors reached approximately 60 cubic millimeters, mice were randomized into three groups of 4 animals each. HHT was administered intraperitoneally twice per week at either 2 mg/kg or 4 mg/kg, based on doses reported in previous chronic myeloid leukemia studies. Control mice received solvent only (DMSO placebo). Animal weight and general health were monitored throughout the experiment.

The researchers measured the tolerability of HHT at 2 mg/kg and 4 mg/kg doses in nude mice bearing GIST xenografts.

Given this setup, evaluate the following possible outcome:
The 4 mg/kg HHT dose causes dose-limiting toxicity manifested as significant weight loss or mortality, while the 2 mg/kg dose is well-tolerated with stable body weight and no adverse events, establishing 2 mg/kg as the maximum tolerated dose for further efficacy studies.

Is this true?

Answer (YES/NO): NO